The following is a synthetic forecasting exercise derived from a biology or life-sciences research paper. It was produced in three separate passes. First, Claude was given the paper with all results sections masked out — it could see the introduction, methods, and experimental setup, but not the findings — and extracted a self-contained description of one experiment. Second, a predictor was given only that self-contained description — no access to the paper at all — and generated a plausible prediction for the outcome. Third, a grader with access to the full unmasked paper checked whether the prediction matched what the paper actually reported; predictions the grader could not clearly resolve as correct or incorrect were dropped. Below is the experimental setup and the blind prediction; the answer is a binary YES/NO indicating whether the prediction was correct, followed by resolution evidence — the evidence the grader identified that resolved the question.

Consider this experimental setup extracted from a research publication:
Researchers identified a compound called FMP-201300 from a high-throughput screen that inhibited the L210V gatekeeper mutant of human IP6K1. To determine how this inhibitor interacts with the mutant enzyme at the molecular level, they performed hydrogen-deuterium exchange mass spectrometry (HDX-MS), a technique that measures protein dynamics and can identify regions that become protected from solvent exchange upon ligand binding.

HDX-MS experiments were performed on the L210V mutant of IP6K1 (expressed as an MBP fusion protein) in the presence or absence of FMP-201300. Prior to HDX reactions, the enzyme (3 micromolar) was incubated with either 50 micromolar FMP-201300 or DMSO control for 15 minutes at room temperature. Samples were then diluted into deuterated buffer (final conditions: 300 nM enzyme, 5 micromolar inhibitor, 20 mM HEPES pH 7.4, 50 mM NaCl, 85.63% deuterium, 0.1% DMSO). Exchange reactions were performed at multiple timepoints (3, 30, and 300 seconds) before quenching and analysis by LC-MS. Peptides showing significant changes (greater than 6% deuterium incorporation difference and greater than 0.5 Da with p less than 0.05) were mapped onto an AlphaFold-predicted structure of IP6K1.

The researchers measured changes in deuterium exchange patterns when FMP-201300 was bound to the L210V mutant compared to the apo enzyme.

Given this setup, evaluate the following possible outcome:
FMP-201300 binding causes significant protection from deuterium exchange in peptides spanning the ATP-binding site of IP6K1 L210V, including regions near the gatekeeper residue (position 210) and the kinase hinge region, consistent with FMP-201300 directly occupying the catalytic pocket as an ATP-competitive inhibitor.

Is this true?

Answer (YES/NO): NO